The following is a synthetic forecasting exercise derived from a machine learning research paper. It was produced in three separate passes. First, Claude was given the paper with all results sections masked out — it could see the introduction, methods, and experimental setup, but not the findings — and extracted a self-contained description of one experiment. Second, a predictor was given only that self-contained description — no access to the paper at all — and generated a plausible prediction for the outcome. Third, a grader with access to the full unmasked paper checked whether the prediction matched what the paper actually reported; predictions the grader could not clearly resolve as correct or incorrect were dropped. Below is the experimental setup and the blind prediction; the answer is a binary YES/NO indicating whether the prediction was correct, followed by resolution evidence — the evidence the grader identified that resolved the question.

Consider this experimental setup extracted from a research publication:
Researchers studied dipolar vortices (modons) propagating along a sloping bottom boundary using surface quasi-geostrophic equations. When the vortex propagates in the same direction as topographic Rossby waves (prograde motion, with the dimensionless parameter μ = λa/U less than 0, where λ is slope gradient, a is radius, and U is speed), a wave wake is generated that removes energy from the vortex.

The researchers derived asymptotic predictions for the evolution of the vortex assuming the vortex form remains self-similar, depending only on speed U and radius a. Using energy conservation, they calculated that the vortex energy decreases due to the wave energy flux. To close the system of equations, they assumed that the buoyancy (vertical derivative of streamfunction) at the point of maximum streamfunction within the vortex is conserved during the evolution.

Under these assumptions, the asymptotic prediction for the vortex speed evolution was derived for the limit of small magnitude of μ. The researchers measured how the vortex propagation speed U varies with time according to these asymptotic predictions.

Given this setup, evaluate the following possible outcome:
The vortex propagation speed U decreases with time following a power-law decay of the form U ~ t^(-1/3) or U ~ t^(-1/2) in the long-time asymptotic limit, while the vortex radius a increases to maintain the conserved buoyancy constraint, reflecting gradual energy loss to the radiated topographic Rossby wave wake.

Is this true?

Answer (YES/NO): NO